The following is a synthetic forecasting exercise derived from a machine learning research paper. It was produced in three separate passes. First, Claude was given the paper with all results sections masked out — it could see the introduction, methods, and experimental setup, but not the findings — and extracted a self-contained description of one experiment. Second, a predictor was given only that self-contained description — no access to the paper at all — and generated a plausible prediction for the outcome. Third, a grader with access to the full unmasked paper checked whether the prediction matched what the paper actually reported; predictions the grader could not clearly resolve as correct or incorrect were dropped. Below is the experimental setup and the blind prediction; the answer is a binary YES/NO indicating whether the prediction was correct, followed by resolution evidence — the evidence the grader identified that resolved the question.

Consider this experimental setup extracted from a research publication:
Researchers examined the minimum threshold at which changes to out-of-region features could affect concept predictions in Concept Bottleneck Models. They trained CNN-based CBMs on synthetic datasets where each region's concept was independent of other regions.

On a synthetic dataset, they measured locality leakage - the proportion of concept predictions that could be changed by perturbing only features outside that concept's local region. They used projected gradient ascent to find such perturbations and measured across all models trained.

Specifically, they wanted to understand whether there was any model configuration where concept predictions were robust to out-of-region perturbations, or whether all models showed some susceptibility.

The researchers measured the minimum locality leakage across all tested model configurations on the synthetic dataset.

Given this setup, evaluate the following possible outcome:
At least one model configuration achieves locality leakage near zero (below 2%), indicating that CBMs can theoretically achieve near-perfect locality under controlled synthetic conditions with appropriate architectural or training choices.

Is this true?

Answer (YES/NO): NO